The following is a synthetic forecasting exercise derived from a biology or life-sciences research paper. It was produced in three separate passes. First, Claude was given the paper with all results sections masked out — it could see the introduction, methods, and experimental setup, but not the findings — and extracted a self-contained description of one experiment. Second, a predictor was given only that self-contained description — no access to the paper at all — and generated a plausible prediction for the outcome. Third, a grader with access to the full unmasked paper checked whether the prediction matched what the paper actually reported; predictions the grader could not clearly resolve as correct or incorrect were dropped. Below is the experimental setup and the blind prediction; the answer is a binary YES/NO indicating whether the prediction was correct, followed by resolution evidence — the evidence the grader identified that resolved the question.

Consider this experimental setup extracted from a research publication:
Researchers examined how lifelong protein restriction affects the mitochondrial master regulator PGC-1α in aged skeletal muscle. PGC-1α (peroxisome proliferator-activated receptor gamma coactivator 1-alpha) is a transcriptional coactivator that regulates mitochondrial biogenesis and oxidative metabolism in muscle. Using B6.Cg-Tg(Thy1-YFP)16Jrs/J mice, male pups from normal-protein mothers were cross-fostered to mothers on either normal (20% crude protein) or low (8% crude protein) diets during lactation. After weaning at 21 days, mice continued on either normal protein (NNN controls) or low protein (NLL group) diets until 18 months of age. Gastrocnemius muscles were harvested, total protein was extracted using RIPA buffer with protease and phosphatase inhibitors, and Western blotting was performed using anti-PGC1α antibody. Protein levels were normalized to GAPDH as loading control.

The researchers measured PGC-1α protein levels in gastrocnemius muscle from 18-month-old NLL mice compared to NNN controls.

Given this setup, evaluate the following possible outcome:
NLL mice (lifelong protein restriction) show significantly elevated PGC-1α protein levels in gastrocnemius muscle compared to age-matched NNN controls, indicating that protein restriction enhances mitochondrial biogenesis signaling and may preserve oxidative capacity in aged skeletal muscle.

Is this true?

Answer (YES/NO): NO